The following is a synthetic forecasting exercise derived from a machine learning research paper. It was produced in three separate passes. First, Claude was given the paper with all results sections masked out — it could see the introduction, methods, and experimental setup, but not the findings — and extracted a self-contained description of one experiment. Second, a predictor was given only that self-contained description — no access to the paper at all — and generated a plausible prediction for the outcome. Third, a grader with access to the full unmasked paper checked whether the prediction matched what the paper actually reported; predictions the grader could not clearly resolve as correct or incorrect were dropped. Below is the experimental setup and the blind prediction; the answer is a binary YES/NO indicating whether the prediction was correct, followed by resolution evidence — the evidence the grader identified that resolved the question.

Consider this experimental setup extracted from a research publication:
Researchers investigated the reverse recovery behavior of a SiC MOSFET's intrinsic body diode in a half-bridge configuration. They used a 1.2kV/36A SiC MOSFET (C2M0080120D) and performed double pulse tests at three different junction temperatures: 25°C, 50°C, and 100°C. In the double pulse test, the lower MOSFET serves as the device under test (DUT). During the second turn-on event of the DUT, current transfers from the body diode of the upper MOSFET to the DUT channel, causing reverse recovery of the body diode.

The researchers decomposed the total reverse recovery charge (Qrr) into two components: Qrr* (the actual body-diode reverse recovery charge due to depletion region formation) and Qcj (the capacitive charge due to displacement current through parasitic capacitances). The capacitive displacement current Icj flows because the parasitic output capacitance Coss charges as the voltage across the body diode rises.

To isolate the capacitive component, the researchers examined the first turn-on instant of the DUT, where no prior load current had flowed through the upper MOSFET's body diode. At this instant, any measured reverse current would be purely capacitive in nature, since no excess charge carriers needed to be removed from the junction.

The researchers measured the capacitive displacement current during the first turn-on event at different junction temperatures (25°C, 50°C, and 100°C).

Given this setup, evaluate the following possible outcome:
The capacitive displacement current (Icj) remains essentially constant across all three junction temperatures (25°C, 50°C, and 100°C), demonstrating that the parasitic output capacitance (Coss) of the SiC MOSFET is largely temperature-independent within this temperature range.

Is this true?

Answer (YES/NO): YES